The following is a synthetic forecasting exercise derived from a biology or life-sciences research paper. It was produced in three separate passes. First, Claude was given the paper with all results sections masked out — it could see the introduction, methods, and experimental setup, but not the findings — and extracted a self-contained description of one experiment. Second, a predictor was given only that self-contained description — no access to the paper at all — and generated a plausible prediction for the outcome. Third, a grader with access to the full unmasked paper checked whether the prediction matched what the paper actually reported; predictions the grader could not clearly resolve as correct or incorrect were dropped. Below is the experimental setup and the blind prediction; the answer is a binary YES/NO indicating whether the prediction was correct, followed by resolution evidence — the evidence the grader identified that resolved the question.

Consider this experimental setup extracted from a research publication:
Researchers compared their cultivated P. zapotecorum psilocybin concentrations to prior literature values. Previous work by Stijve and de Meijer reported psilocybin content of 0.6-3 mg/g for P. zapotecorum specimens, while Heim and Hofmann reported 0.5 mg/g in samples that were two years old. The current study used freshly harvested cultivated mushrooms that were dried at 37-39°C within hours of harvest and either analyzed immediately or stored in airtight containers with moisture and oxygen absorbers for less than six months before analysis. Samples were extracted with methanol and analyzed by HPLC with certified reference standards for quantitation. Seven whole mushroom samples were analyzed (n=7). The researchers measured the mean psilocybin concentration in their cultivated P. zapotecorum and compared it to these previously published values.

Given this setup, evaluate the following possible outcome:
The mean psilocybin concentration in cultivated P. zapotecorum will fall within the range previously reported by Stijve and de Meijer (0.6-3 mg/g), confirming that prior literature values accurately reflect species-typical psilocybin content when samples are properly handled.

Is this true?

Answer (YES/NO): NO